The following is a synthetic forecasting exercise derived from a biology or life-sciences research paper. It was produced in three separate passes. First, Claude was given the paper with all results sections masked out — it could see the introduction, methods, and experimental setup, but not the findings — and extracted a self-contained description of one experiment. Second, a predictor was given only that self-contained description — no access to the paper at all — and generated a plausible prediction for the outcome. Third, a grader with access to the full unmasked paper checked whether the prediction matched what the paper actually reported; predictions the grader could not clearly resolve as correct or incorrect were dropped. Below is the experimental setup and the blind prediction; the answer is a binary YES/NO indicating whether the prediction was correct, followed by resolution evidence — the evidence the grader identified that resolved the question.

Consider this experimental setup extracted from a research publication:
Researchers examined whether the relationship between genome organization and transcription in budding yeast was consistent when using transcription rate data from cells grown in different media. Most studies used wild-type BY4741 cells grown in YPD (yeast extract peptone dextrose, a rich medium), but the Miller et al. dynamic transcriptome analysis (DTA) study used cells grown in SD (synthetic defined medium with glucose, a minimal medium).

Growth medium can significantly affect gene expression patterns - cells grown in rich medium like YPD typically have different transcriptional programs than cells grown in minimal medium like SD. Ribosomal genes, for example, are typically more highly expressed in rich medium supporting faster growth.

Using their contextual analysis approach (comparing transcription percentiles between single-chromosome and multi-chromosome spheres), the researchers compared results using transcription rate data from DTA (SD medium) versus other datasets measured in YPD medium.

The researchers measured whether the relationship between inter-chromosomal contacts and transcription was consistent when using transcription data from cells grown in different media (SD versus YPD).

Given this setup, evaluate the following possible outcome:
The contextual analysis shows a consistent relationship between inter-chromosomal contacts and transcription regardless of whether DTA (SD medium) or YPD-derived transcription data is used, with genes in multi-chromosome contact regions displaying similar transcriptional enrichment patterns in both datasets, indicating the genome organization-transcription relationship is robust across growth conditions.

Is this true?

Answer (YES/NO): YES